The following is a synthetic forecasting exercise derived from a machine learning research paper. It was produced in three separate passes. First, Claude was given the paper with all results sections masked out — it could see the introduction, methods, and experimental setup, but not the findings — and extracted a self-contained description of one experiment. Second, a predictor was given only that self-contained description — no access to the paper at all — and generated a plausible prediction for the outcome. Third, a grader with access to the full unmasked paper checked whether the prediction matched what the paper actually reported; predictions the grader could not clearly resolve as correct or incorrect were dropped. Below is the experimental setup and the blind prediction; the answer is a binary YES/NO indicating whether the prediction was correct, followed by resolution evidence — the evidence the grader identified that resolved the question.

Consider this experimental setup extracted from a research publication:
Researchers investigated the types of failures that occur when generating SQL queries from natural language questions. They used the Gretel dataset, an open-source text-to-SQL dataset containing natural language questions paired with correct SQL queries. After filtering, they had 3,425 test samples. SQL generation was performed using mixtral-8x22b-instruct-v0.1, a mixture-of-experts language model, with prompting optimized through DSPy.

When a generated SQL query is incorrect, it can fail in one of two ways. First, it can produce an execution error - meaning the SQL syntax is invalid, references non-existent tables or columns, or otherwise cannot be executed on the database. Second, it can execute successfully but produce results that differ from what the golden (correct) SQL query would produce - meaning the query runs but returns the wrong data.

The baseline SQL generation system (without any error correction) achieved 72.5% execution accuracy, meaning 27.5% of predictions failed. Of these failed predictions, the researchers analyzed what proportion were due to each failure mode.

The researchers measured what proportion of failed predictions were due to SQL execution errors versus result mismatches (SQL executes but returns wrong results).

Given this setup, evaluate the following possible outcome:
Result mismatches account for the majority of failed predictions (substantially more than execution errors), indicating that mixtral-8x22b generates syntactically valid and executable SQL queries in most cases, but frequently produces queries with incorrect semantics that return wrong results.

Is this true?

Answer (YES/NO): YES